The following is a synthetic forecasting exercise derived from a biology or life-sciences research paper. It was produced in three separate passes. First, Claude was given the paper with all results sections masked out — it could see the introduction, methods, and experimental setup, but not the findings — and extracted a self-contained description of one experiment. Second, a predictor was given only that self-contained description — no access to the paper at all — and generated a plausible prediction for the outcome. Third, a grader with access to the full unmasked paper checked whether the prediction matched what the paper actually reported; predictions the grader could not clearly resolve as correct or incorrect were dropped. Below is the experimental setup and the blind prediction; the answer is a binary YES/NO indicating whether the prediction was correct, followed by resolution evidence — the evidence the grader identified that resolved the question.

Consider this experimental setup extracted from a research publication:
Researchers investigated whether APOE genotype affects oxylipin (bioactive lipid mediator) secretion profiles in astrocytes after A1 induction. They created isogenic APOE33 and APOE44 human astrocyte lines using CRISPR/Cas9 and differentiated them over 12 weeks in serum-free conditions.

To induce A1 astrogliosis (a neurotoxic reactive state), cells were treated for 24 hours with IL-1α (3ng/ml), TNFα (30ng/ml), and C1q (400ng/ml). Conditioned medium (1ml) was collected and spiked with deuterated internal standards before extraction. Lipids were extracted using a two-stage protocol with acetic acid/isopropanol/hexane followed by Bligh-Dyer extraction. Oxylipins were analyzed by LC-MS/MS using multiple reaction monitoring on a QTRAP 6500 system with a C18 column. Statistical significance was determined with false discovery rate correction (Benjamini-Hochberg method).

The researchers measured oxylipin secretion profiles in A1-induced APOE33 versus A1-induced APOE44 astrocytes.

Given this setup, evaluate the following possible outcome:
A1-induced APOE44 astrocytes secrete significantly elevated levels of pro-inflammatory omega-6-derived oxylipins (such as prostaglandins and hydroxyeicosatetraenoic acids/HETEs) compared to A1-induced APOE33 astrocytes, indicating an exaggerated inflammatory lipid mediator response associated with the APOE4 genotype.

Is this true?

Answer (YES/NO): NO